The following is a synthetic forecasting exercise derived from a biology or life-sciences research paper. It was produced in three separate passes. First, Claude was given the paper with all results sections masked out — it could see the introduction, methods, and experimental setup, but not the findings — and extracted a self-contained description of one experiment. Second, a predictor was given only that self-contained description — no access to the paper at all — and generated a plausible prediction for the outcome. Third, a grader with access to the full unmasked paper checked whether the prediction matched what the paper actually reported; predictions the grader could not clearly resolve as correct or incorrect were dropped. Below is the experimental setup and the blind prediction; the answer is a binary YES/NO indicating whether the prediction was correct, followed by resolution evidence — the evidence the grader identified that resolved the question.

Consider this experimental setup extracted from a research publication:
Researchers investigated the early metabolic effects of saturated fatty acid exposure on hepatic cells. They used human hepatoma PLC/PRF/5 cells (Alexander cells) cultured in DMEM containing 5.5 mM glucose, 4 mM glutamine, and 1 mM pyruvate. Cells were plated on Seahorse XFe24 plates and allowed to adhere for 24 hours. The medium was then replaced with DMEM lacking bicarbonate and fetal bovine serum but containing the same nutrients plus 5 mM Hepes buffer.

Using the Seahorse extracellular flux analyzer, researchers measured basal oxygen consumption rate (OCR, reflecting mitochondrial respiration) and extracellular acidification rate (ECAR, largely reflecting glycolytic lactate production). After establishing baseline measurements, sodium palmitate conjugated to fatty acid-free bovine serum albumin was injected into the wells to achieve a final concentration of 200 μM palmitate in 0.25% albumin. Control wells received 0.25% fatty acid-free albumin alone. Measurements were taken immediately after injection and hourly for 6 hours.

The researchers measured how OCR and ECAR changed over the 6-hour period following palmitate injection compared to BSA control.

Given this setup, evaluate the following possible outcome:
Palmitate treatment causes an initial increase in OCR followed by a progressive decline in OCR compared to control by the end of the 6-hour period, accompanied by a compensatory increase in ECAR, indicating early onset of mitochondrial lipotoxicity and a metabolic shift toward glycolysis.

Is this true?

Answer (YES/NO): NO